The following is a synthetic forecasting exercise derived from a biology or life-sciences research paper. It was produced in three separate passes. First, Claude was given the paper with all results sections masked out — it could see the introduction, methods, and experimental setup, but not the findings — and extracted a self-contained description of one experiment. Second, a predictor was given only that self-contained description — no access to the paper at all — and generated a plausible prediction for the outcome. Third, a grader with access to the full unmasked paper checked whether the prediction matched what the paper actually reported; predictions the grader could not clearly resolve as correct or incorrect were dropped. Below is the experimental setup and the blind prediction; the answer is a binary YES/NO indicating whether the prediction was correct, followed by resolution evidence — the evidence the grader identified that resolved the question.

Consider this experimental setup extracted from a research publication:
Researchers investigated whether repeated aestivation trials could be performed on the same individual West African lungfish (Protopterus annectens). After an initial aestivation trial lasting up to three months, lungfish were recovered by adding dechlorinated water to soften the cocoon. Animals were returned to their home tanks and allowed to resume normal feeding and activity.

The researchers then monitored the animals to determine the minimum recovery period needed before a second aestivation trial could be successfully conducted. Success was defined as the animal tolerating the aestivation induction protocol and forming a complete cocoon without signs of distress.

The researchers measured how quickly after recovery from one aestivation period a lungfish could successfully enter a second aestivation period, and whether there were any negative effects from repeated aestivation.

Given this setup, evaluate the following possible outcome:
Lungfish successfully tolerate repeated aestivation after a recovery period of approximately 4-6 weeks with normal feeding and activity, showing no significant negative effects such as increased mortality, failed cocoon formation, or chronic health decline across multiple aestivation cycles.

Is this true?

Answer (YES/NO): NO